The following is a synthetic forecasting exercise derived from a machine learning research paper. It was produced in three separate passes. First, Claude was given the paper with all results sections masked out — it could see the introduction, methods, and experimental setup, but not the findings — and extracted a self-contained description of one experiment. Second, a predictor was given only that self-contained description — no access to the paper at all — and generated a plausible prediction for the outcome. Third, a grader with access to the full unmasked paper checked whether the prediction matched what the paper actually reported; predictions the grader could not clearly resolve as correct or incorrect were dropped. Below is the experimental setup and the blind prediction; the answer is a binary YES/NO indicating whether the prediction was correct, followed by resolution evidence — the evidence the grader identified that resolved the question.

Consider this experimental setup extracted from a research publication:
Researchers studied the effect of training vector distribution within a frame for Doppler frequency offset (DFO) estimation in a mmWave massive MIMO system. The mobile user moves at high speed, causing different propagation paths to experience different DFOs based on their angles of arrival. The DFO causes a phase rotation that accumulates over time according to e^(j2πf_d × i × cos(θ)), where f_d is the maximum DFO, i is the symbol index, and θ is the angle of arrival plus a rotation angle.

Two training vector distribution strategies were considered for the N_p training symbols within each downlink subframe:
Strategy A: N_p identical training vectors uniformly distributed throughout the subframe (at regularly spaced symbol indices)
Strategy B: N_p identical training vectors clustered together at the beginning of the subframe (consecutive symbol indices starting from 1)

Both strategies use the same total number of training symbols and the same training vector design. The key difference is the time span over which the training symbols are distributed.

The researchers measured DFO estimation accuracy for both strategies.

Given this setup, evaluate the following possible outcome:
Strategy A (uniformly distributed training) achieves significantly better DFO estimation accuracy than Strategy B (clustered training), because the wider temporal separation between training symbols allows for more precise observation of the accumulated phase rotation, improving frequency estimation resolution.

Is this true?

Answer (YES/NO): YES